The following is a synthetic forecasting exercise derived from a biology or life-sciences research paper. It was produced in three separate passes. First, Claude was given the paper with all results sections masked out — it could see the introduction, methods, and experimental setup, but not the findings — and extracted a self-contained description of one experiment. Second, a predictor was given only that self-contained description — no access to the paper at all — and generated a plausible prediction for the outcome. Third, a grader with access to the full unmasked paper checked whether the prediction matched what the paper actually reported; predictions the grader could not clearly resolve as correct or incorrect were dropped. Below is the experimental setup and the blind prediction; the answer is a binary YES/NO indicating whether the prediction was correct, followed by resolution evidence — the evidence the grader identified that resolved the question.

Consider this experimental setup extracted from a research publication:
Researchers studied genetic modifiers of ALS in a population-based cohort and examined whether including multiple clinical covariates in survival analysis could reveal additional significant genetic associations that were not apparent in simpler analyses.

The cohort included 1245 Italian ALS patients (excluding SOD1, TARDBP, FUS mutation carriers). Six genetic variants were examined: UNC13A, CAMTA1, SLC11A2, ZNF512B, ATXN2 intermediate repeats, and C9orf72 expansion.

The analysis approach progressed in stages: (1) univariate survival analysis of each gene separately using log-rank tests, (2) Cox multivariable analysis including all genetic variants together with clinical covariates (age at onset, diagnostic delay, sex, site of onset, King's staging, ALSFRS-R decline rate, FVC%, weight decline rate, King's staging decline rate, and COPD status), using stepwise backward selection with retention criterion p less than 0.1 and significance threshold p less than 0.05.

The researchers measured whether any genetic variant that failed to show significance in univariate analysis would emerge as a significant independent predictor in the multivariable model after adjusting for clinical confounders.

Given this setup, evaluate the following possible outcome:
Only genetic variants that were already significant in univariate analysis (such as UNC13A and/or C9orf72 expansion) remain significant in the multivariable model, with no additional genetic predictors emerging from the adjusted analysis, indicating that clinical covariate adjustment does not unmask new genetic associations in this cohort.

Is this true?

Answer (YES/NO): NO